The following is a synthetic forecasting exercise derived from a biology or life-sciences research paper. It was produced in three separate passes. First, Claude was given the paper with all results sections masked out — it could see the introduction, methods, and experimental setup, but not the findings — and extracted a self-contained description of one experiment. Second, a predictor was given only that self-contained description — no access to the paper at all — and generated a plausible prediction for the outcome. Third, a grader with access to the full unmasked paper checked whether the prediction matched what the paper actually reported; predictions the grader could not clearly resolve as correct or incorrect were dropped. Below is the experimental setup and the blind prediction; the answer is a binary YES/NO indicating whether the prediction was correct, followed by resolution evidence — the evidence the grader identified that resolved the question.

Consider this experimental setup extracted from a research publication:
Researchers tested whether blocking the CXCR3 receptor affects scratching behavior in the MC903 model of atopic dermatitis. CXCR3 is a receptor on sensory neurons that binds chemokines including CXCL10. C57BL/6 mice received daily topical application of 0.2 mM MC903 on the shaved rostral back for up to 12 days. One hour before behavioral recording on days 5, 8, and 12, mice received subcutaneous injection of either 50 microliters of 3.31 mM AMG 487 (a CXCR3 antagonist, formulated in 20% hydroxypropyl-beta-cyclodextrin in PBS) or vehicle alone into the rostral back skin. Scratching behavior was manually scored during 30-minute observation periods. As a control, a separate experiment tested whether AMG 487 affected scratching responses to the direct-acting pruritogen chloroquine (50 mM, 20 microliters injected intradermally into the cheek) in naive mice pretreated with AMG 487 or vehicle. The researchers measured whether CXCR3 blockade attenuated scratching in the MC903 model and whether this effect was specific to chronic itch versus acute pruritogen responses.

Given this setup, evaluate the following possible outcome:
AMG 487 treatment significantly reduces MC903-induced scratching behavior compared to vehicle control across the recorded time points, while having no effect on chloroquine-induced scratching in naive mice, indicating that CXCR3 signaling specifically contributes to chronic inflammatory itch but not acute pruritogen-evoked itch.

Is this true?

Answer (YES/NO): YES